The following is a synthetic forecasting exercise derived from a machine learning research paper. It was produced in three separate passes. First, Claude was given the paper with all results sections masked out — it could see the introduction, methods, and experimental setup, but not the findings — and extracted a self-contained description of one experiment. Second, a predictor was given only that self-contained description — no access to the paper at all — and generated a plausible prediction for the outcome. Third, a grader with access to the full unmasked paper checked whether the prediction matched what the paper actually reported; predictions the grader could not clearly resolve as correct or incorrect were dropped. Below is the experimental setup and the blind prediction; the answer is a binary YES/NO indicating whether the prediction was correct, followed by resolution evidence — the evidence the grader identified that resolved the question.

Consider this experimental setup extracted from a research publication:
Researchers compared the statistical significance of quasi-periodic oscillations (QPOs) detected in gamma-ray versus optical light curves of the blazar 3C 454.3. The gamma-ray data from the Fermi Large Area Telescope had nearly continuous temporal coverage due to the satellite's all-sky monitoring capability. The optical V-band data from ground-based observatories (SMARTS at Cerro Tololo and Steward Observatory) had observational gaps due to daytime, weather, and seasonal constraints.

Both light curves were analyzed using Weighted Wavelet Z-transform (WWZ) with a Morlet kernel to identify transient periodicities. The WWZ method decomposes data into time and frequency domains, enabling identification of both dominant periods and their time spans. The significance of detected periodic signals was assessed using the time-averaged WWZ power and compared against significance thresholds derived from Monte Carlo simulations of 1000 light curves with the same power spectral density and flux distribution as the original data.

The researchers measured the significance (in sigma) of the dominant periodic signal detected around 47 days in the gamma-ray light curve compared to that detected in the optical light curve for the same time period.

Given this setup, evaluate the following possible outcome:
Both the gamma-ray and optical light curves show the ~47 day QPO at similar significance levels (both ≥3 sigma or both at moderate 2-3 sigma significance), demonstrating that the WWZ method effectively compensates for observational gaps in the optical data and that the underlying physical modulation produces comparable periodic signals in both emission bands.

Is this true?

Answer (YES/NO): NO